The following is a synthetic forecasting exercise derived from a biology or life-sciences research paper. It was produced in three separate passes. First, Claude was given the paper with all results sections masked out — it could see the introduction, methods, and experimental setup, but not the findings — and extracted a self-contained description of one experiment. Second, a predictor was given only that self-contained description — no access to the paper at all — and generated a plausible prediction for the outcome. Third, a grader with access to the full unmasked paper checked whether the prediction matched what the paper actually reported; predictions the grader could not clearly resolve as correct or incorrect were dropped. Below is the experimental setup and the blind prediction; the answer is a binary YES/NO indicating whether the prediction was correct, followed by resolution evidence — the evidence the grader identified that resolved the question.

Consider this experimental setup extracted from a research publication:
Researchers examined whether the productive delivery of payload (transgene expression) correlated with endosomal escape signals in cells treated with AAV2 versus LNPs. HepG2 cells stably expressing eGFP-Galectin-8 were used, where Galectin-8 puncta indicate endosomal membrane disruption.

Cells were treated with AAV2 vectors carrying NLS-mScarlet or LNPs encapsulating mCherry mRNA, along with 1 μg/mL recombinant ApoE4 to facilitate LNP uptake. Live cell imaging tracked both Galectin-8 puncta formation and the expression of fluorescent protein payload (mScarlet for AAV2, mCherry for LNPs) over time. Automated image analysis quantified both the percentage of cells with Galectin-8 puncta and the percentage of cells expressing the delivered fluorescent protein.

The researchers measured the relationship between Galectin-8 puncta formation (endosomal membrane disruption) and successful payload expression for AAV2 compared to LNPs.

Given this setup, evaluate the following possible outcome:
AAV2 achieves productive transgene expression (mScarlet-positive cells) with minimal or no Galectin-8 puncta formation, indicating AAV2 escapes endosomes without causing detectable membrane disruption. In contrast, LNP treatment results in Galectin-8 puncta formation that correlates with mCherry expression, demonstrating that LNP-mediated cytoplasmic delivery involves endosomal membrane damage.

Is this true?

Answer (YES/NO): YES